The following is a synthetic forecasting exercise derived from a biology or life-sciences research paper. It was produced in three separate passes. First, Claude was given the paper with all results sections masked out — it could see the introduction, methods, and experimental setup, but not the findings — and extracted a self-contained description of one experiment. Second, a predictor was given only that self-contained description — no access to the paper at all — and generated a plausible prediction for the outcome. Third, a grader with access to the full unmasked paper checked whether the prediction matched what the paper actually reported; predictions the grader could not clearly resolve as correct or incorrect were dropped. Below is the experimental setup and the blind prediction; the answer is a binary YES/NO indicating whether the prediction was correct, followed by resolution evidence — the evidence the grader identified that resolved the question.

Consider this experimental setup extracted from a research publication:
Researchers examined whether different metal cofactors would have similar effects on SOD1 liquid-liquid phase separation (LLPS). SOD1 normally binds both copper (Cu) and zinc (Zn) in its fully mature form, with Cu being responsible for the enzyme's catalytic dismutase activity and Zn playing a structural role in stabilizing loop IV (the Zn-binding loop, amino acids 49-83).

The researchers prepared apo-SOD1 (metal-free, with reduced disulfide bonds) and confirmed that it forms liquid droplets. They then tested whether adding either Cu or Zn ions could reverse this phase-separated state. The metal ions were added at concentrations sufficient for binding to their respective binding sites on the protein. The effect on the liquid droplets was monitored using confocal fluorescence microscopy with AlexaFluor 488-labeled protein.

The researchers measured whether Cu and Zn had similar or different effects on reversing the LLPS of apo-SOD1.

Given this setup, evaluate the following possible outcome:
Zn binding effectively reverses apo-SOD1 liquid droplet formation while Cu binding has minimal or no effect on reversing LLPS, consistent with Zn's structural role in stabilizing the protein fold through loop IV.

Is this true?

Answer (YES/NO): YES